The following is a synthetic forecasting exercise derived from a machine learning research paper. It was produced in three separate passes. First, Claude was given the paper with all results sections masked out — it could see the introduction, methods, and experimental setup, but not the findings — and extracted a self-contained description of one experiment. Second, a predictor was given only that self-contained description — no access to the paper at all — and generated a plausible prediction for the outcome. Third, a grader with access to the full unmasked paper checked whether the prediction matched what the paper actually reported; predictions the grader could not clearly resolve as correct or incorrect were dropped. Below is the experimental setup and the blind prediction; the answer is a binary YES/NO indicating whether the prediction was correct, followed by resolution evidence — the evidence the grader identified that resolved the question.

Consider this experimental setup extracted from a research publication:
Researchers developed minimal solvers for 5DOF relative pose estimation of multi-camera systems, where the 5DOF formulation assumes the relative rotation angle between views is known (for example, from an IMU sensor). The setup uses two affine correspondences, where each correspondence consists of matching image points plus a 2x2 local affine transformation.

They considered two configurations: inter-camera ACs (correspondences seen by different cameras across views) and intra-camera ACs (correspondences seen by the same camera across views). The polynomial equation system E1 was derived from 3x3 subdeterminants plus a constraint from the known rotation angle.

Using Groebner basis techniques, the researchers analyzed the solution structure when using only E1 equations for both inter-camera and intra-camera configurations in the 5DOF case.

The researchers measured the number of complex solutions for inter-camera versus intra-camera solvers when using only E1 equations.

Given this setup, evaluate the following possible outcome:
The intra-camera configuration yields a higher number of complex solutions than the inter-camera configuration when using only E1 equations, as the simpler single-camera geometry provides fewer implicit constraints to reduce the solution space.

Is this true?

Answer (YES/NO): YES